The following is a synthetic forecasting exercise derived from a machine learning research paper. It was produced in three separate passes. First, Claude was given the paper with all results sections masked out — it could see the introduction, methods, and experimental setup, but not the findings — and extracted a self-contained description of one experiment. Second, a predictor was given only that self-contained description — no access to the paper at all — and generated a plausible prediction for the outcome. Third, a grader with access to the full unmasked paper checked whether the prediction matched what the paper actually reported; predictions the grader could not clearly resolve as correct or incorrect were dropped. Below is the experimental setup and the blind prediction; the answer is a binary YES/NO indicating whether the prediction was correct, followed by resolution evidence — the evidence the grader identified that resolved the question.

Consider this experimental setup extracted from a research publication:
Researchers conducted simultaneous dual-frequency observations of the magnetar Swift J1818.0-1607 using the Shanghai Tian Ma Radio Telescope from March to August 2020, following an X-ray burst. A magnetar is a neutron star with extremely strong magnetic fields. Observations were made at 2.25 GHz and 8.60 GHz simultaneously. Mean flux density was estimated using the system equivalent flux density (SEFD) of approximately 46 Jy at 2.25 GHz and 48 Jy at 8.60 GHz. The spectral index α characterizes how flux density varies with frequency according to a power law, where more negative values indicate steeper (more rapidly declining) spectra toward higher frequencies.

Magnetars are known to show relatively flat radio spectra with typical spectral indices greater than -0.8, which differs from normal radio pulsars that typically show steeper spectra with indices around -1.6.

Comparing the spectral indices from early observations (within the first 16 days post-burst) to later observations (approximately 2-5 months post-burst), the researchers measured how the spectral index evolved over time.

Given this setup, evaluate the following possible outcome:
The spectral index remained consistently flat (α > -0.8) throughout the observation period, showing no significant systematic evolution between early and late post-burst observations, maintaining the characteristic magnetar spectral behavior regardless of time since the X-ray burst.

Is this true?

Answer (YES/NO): NO